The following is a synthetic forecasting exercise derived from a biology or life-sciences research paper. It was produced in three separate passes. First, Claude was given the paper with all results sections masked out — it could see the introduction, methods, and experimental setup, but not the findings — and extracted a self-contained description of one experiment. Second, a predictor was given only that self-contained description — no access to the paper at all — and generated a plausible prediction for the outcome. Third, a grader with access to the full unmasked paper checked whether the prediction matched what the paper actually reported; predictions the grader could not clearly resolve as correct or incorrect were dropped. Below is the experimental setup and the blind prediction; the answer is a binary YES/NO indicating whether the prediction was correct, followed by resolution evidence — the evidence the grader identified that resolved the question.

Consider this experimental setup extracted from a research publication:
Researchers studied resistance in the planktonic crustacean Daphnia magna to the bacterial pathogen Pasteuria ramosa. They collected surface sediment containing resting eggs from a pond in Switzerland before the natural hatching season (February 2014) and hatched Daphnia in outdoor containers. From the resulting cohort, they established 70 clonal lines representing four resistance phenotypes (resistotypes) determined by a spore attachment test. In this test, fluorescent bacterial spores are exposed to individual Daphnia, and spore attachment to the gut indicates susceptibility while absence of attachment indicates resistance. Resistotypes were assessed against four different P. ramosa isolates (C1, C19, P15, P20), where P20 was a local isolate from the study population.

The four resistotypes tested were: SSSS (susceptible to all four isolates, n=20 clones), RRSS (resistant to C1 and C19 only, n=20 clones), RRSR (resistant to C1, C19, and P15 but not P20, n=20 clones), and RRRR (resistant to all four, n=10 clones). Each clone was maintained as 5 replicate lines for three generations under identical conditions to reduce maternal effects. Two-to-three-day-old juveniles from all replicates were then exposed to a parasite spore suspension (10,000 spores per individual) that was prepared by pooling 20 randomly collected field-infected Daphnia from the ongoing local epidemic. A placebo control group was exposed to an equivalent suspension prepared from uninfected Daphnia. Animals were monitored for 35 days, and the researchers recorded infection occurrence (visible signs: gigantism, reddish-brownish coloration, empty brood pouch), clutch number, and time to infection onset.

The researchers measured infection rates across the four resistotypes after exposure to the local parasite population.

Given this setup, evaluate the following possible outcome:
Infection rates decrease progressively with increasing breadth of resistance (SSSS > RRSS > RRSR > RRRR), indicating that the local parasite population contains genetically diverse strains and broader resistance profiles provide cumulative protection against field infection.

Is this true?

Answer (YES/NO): NO